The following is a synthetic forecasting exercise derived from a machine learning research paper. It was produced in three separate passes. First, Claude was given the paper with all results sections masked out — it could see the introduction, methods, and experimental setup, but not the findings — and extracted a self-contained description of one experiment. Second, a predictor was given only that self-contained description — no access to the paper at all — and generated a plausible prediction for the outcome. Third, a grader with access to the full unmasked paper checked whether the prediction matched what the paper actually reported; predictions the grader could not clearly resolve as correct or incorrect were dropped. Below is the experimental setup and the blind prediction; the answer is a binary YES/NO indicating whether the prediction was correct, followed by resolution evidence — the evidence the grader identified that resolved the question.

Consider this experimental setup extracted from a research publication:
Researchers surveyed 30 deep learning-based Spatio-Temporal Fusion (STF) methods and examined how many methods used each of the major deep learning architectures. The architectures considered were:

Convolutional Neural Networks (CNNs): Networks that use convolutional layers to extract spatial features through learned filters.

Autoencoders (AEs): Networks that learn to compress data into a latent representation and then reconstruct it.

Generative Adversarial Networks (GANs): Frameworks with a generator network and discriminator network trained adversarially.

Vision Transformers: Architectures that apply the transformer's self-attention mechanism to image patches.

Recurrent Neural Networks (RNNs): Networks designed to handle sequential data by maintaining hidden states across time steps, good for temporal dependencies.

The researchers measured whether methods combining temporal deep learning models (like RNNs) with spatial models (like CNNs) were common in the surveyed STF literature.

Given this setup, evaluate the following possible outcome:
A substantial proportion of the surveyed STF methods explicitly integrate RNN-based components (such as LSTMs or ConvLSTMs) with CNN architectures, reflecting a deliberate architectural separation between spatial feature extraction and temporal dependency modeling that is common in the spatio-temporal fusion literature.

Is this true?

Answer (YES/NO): NO